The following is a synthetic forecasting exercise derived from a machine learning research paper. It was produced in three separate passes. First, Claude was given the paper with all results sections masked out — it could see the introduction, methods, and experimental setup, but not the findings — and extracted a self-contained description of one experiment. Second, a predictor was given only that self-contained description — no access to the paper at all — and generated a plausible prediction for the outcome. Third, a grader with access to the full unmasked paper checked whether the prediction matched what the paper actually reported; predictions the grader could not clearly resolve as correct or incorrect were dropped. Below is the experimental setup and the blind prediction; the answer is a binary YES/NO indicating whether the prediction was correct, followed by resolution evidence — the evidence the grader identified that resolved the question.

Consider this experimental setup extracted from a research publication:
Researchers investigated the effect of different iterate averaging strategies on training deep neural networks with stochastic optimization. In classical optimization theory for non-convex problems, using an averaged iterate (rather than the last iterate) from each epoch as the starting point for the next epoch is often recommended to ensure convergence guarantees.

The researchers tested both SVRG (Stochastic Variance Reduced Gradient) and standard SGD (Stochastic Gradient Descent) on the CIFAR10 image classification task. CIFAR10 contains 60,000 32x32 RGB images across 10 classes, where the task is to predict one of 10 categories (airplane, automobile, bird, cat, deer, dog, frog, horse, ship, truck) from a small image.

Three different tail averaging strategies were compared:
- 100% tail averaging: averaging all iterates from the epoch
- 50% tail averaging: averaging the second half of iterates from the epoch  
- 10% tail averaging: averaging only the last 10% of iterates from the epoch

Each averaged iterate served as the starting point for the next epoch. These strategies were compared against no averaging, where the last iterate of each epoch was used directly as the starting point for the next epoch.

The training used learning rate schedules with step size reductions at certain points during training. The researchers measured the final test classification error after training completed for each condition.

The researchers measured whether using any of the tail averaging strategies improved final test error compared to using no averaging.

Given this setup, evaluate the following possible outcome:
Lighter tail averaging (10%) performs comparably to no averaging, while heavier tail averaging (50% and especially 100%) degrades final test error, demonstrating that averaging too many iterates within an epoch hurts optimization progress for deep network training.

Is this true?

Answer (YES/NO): NO